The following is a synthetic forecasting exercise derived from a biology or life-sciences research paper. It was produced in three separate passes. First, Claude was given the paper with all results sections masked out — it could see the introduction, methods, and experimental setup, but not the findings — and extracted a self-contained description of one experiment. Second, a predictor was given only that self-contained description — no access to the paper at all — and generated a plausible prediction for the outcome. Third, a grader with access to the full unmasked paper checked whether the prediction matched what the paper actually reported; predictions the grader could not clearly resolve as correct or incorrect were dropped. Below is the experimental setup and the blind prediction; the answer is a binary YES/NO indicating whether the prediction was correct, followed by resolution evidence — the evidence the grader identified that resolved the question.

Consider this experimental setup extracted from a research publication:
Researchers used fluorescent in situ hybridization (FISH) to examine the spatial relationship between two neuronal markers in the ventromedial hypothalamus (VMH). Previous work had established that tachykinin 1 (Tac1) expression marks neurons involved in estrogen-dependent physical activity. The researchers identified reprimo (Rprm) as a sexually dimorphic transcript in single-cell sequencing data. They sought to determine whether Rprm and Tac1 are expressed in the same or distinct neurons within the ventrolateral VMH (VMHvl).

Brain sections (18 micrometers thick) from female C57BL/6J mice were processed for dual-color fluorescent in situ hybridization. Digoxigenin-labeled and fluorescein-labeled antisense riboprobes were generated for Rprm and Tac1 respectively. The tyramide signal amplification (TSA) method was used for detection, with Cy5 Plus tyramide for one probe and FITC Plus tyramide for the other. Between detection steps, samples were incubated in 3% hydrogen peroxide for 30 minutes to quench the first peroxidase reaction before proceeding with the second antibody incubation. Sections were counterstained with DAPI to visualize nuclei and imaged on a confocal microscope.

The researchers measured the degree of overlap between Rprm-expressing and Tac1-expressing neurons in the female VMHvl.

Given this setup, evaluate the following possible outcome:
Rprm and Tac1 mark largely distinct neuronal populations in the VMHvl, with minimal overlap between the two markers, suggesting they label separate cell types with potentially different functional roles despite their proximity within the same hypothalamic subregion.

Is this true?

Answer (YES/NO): YES